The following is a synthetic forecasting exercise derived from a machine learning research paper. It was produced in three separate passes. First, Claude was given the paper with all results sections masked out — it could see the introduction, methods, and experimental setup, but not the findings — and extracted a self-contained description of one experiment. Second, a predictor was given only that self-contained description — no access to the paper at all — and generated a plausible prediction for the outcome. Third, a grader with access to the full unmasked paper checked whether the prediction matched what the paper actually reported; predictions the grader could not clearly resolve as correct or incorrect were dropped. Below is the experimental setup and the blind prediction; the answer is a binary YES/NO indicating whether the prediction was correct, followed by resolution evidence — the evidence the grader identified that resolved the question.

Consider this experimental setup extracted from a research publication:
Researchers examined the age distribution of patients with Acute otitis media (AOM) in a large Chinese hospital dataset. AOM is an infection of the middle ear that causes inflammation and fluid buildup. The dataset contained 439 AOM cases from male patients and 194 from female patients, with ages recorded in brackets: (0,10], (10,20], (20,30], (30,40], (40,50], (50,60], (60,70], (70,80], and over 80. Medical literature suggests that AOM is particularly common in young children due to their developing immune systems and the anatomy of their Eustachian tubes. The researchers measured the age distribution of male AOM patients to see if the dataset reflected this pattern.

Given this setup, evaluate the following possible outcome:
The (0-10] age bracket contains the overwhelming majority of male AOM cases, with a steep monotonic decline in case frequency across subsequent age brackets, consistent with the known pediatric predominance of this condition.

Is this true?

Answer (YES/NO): NO